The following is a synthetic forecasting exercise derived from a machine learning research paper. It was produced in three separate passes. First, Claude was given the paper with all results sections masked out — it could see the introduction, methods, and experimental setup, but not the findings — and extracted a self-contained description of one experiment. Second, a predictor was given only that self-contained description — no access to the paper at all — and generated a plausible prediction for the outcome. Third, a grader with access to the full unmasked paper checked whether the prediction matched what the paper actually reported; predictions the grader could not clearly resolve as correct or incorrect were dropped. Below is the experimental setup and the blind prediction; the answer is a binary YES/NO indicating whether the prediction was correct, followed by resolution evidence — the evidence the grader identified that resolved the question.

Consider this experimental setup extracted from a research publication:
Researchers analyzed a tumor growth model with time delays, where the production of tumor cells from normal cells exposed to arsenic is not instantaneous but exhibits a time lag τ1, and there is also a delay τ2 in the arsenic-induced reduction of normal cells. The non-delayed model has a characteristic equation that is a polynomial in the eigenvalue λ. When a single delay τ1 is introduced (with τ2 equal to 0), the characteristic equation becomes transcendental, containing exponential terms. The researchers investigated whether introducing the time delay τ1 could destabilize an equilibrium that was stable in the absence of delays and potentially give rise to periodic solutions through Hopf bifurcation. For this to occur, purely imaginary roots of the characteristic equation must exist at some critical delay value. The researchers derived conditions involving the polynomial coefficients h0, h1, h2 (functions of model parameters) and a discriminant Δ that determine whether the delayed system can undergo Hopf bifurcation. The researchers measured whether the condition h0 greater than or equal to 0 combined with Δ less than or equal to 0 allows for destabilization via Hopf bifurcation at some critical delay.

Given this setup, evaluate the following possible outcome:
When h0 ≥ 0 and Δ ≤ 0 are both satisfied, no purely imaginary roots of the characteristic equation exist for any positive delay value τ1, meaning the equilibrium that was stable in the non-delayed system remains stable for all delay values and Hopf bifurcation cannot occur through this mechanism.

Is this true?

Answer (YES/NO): YES